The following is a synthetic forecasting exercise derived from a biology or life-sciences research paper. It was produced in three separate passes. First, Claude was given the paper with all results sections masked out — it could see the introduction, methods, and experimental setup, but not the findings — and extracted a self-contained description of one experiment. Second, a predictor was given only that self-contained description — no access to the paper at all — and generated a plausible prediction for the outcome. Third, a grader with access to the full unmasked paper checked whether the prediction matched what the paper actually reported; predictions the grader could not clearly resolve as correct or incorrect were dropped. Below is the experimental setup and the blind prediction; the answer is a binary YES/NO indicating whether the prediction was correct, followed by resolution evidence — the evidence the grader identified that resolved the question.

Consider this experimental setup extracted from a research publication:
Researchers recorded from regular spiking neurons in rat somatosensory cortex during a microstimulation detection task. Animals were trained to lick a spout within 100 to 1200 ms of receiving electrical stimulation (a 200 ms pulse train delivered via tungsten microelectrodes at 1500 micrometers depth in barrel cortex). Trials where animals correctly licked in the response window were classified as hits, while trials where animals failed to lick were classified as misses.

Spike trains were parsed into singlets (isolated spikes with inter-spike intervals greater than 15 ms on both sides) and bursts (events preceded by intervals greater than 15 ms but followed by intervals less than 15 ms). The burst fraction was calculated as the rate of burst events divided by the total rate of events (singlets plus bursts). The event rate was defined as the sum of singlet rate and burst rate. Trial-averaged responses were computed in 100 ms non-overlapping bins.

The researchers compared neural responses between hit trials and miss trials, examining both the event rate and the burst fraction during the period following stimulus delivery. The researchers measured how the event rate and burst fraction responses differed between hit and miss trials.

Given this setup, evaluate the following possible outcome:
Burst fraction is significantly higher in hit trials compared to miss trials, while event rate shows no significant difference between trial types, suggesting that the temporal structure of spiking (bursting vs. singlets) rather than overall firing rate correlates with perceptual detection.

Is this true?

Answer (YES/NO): NO